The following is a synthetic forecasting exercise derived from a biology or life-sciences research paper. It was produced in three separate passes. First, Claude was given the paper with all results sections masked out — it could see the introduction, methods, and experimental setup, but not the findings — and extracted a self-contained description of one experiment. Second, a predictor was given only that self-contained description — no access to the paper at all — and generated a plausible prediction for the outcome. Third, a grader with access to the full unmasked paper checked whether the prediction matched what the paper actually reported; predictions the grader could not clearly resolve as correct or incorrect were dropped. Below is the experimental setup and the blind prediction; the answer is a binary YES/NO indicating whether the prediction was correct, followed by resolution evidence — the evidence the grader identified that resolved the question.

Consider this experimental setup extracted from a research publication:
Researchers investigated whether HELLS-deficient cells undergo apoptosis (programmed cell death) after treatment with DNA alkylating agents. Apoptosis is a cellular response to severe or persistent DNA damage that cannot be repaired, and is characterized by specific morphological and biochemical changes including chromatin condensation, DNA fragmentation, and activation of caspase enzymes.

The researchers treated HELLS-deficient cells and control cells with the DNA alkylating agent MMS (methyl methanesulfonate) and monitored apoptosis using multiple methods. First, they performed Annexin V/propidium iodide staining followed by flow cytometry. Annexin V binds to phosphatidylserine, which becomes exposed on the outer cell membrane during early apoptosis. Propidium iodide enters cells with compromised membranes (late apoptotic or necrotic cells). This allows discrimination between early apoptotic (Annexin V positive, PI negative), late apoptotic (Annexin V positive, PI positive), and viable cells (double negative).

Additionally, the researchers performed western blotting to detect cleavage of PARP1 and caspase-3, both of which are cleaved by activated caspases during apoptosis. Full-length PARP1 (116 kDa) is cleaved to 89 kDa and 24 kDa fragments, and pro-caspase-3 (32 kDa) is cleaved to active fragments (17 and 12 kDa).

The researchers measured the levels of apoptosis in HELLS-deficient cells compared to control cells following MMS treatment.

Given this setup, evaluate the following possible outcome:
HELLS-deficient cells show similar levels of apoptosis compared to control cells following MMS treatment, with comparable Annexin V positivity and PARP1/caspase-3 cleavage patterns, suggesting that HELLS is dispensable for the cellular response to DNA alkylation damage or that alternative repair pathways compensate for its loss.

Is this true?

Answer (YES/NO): NO